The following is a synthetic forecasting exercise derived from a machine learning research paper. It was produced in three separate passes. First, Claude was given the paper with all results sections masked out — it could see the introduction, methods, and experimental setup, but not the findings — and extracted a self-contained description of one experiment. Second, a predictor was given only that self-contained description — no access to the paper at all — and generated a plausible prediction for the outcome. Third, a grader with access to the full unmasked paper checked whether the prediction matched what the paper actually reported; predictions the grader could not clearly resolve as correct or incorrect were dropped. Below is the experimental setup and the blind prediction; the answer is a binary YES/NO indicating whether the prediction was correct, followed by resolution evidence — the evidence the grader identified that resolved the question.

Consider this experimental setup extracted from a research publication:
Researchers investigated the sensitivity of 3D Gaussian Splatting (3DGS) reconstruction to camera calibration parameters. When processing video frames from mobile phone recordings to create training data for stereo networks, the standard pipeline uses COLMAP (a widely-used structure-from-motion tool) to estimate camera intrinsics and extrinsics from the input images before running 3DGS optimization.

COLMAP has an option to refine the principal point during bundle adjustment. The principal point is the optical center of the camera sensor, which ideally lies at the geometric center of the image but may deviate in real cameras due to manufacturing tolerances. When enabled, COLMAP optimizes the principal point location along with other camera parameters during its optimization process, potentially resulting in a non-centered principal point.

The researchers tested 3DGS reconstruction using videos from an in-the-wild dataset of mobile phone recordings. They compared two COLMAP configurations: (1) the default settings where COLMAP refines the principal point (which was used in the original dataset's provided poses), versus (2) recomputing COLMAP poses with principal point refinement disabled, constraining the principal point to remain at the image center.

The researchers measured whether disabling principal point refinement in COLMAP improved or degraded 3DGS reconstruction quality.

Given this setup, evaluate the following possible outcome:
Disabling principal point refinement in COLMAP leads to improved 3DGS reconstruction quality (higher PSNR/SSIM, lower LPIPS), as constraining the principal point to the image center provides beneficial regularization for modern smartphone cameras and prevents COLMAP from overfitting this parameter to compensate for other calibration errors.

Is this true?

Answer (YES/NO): YES